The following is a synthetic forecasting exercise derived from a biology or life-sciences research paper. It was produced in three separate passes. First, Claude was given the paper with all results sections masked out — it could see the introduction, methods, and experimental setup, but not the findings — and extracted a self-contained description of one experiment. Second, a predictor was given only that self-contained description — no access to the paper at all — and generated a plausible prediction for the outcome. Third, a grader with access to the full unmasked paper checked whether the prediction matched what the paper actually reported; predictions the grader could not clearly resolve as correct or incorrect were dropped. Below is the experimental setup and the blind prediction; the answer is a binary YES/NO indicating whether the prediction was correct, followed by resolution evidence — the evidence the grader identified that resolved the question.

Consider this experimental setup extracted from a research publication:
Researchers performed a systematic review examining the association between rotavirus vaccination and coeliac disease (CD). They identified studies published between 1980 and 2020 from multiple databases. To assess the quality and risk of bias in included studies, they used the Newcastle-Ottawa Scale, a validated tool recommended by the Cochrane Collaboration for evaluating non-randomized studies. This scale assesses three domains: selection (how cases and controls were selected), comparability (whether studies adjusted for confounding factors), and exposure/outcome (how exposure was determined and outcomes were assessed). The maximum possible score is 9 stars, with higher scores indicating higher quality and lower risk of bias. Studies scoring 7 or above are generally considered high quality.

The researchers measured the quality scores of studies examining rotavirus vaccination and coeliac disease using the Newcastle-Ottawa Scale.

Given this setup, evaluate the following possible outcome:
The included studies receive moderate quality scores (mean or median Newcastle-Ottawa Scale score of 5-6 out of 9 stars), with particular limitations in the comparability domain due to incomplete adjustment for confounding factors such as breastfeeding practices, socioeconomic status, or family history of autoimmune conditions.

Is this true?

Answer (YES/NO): YES